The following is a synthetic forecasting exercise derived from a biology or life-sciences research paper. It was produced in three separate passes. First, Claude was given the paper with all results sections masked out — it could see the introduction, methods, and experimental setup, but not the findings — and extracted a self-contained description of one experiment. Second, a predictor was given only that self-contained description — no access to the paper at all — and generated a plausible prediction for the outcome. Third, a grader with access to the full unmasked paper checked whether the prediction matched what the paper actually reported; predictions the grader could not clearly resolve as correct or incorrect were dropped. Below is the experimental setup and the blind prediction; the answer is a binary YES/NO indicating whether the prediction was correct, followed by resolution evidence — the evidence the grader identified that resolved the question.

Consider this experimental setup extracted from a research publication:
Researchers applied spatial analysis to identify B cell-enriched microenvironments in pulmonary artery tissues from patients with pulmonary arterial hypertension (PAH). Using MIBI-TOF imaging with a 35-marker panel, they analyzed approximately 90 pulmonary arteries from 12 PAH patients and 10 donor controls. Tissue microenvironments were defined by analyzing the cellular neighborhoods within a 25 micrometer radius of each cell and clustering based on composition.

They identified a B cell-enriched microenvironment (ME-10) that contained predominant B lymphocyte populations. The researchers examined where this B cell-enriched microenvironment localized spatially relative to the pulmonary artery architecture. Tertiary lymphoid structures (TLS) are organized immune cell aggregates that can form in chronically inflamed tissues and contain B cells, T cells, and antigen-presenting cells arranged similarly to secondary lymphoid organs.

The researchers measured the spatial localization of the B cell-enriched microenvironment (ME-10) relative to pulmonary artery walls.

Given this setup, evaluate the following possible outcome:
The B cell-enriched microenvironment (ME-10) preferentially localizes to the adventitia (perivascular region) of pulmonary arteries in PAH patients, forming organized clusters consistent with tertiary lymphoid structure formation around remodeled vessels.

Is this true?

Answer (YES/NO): YES